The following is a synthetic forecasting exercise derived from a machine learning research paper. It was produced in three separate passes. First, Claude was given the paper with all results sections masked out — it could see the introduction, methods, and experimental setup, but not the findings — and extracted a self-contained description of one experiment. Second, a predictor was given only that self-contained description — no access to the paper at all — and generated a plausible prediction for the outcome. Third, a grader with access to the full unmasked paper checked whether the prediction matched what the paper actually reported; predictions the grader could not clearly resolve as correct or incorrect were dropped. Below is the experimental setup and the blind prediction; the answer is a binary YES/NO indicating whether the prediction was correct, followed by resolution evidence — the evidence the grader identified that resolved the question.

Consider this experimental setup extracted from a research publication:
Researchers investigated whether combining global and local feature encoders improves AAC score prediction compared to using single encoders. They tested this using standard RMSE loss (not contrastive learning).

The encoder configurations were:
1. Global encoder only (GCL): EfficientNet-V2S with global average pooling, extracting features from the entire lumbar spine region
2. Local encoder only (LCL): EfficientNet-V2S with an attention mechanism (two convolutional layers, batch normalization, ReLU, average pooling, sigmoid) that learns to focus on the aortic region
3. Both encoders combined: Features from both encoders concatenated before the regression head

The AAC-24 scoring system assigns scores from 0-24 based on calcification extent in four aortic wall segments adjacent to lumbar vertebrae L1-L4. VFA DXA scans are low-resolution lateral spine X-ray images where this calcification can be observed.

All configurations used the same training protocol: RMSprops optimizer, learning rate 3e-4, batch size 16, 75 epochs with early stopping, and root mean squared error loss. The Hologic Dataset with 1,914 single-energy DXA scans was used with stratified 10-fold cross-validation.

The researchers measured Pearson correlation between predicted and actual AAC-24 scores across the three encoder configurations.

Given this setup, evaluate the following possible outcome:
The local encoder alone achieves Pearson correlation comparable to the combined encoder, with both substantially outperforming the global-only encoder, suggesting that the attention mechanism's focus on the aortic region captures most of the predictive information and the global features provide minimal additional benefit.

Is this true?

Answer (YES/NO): NO